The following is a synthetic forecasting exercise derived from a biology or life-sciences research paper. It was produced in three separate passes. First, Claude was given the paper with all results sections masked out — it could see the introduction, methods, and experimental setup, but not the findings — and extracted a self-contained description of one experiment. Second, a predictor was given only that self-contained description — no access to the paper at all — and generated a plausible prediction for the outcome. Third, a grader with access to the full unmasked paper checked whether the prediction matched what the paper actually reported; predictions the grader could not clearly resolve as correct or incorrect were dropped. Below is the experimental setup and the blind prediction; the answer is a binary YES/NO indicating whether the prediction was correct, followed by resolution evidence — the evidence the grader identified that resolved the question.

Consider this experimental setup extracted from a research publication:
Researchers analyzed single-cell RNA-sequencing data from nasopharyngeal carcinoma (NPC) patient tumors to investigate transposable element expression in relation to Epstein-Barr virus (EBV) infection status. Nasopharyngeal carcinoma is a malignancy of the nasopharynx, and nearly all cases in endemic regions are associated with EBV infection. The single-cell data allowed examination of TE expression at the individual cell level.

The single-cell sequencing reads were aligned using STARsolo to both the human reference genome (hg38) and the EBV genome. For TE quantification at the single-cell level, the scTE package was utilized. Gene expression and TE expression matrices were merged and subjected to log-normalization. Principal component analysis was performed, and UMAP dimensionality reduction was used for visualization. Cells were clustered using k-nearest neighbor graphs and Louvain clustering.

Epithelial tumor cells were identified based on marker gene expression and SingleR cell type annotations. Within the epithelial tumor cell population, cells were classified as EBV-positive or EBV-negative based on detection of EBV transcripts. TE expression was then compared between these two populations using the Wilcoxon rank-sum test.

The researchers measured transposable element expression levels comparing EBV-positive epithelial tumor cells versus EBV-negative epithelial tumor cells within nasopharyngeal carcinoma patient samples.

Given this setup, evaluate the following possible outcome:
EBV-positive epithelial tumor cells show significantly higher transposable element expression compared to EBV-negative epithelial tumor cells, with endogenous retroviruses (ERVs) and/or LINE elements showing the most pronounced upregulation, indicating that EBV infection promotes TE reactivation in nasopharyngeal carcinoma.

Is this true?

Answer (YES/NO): NO